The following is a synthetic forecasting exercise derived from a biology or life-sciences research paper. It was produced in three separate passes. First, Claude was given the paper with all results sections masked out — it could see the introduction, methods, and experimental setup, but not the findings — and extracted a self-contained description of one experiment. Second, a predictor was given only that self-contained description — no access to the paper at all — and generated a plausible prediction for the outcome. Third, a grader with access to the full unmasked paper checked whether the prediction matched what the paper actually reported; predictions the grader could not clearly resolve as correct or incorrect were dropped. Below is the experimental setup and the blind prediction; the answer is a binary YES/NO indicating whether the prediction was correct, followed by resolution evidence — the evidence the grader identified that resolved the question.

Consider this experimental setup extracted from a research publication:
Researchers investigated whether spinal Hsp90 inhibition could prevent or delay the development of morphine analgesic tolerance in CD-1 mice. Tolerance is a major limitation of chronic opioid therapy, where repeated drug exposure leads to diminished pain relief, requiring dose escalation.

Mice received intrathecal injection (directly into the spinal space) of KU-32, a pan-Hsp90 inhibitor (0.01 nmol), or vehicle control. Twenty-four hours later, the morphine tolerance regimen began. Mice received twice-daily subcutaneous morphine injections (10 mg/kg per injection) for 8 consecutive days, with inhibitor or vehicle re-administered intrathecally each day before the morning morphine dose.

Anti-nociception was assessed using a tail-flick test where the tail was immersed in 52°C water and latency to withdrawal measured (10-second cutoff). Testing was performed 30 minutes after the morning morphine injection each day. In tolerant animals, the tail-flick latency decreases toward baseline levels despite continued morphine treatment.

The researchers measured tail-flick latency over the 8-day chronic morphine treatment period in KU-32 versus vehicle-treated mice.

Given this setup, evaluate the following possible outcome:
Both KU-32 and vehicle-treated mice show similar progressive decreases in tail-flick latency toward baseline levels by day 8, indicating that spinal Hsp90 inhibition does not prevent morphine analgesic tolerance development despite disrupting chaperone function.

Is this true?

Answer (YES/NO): NO